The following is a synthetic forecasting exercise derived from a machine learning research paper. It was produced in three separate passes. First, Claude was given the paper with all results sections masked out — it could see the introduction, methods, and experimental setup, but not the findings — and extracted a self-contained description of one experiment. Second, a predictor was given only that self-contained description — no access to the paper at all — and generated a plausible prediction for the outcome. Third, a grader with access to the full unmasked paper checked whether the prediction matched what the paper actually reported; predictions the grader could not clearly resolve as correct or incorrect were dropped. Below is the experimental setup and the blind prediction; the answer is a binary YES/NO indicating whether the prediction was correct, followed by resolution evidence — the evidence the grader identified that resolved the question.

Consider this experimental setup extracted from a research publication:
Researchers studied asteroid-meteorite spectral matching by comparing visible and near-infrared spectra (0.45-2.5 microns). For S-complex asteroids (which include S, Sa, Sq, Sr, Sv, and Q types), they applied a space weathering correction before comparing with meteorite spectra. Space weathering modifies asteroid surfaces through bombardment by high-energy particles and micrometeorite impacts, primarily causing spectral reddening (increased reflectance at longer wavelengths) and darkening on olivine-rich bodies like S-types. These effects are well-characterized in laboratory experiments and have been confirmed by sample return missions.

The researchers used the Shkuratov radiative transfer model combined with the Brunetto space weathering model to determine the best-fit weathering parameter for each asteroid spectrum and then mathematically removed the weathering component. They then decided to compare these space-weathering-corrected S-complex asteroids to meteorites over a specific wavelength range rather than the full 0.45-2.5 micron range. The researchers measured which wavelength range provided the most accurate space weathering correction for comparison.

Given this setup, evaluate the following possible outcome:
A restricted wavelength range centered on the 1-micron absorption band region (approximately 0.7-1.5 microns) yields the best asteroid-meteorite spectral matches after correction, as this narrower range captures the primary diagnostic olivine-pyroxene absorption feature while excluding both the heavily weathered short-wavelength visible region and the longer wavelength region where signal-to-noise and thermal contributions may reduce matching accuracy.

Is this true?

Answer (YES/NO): NO